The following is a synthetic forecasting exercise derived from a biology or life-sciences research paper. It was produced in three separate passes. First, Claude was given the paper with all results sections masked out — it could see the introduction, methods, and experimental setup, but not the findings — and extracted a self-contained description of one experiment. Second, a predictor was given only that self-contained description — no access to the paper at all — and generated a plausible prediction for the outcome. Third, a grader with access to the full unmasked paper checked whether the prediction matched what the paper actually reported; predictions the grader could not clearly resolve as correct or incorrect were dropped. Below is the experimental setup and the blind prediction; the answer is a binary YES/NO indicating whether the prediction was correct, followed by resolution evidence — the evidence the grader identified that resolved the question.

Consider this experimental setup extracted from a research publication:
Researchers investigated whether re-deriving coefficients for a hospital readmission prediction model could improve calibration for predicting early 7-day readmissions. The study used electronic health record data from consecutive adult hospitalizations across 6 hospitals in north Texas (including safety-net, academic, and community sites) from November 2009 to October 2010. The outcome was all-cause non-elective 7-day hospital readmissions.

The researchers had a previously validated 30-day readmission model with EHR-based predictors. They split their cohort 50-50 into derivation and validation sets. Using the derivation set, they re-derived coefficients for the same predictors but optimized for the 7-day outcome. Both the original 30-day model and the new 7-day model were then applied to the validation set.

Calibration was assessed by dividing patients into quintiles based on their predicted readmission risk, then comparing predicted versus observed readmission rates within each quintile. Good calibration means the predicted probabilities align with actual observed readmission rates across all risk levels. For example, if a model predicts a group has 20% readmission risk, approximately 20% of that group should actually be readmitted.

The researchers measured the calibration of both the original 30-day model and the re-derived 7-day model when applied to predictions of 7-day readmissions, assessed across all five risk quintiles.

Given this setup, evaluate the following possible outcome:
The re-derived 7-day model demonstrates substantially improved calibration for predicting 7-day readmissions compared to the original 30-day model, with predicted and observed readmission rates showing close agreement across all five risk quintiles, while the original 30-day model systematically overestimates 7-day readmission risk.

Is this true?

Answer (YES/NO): NO